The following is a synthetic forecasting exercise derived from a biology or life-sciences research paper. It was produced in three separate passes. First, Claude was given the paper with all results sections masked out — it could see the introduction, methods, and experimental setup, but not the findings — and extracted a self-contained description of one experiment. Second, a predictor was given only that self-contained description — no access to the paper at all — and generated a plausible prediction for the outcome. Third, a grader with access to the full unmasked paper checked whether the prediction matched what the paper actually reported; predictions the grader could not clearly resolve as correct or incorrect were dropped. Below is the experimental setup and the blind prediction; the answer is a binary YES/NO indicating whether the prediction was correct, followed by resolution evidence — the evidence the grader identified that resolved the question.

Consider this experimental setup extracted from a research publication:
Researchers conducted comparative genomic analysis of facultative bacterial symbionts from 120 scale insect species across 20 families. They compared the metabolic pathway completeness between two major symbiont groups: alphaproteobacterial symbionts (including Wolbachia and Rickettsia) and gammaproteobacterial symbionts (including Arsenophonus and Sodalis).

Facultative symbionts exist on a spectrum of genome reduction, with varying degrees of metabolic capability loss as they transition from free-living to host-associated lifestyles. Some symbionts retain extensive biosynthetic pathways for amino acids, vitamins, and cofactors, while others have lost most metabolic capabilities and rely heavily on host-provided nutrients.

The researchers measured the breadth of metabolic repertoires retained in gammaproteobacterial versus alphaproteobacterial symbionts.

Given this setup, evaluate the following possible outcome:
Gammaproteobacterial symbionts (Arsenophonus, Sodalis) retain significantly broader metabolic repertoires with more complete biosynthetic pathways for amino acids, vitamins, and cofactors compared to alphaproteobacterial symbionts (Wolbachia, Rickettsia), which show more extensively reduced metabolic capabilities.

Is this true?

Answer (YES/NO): YES